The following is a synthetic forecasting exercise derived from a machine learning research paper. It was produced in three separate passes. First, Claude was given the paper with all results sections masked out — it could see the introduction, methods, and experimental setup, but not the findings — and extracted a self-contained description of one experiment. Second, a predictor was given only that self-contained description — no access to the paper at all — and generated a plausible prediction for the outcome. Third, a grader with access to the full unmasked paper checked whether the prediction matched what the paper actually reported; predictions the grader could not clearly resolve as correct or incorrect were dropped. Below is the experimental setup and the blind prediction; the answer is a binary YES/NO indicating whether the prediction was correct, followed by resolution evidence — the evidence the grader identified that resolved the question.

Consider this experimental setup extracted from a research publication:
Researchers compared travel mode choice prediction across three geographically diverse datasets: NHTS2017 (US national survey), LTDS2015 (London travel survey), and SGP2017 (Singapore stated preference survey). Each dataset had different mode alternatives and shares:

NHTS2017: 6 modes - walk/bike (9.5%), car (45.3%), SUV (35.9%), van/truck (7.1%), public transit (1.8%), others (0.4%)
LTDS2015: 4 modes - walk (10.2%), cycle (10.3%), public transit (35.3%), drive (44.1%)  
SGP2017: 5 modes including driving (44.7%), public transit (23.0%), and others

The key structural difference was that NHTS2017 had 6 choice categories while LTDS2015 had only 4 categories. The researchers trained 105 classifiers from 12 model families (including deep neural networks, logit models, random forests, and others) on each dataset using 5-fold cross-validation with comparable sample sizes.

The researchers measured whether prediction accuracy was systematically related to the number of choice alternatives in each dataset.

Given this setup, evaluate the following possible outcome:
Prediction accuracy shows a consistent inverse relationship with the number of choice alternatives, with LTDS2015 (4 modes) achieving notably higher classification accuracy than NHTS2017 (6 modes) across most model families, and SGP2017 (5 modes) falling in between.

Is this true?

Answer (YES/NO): YES